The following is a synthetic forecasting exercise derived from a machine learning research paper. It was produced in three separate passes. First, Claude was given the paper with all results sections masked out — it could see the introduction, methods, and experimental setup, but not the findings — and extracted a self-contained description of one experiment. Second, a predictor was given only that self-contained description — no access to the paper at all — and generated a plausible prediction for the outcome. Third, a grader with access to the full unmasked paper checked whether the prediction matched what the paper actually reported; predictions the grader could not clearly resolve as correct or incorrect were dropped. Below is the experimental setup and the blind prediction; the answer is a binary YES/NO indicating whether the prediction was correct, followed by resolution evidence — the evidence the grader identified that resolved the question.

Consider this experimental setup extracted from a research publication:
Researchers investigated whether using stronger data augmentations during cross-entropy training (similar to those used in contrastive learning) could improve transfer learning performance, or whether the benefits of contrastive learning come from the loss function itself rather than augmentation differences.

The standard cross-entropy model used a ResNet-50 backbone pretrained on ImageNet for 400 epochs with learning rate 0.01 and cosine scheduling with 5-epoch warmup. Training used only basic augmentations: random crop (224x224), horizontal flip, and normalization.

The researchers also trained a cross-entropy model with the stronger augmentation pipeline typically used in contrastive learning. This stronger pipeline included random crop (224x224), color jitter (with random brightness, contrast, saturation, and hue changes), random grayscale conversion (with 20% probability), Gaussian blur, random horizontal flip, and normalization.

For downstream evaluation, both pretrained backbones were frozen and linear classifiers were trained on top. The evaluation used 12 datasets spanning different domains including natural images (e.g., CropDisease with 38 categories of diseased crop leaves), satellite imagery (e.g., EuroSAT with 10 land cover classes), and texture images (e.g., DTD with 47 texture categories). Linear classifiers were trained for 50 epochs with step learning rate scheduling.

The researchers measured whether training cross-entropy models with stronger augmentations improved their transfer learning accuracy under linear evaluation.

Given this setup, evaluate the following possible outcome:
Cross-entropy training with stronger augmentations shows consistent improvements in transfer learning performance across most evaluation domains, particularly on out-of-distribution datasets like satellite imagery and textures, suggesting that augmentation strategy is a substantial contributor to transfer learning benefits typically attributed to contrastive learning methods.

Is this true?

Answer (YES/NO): NO